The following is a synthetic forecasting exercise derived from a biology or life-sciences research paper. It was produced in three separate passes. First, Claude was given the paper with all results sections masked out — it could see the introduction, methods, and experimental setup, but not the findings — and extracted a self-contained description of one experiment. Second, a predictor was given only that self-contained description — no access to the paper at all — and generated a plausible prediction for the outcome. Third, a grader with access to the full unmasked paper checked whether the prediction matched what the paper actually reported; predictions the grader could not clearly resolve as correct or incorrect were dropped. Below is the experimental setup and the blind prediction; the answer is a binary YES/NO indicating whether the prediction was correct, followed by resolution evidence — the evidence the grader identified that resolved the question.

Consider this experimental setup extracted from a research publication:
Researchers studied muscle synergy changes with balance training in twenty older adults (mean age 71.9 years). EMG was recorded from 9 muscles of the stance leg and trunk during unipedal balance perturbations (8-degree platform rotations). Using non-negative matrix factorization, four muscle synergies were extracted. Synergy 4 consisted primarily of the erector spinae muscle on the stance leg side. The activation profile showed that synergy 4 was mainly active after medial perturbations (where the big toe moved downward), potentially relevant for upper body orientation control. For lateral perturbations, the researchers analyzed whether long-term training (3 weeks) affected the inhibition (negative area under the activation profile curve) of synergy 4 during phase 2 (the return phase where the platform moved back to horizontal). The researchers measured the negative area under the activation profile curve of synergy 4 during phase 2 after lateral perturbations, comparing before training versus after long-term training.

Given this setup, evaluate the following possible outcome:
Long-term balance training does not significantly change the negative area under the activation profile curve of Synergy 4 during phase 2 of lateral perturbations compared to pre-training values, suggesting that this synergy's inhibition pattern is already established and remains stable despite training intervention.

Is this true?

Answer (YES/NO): NO